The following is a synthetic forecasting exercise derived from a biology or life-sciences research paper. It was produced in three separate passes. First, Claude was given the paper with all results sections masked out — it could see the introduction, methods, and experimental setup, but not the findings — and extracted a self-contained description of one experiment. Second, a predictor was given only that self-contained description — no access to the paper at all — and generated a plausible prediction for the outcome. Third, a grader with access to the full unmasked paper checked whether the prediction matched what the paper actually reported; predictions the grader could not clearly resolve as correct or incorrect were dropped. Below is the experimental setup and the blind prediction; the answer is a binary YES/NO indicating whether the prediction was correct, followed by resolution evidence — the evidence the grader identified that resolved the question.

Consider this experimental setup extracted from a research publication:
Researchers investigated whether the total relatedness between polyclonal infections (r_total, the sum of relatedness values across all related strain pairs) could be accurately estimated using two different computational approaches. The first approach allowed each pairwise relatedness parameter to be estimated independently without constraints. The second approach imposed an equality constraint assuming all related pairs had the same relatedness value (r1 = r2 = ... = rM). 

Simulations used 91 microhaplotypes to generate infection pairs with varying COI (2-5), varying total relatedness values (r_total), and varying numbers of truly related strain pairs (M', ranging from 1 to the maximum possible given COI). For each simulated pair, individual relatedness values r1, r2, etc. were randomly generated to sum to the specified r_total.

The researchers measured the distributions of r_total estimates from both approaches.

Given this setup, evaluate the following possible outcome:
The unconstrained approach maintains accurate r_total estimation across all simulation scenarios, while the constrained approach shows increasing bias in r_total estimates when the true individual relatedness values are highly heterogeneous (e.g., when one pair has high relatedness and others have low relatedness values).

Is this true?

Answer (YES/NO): NO